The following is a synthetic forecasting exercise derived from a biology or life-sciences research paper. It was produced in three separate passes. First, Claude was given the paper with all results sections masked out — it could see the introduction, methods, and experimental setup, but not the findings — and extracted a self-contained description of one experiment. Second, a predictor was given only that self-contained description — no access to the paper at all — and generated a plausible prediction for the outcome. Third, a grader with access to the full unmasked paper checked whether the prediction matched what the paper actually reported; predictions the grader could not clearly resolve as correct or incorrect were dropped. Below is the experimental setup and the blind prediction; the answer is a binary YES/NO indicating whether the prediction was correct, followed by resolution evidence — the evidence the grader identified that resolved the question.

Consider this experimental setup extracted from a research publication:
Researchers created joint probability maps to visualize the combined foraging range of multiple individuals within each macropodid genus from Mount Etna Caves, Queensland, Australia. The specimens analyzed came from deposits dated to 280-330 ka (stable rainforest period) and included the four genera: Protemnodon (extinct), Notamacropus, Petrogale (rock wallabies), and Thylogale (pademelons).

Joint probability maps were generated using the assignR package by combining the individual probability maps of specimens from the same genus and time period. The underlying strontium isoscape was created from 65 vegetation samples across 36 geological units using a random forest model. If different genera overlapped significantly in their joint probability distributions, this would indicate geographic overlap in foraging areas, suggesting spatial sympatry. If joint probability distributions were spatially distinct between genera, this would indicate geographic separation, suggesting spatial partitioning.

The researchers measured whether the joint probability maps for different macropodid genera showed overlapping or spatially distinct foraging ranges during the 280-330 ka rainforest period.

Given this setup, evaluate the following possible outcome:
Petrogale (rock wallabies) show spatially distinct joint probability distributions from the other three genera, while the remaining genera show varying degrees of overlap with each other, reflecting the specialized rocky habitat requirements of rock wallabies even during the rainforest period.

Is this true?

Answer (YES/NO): NO